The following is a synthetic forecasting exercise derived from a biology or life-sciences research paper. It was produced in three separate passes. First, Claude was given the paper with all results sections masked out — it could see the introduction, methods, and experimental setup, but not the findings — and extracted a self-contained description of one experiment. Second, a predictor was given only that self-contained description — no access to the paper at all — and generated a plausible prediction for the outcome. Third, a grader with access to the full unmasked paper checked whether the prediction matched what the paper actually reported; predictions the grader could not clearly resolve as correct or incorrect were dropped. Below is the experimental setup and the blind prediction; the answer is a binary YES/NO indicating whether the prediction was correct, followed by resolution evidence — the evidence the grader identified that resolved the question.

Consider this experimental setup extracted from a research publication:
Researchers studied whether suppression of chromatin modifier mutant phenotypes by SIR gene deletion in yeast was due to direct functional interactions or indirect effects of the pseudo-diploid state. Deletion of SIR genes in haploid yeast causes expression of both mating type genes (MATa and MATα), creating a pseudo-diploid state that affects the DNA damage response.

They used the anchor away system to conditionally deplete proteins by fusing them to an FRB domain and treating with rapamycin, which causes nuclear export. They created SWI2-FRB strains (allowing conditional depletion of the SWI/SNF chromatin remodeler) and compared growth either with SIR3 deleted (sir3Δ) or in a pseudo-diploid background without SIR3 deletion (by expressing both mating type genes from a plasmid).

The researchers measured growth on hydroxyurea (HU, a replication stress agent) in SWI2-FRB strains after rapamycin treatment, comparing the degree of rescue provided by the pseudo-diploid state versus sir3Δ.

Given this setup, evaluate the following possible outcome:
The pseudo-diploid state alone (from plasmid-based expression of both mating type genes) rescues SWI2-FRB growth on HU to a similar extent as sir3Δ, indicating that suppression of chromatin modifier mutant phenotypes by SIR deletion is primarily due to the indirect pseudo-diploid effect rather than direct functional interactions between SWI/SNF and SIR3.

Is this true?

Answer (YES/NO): NO